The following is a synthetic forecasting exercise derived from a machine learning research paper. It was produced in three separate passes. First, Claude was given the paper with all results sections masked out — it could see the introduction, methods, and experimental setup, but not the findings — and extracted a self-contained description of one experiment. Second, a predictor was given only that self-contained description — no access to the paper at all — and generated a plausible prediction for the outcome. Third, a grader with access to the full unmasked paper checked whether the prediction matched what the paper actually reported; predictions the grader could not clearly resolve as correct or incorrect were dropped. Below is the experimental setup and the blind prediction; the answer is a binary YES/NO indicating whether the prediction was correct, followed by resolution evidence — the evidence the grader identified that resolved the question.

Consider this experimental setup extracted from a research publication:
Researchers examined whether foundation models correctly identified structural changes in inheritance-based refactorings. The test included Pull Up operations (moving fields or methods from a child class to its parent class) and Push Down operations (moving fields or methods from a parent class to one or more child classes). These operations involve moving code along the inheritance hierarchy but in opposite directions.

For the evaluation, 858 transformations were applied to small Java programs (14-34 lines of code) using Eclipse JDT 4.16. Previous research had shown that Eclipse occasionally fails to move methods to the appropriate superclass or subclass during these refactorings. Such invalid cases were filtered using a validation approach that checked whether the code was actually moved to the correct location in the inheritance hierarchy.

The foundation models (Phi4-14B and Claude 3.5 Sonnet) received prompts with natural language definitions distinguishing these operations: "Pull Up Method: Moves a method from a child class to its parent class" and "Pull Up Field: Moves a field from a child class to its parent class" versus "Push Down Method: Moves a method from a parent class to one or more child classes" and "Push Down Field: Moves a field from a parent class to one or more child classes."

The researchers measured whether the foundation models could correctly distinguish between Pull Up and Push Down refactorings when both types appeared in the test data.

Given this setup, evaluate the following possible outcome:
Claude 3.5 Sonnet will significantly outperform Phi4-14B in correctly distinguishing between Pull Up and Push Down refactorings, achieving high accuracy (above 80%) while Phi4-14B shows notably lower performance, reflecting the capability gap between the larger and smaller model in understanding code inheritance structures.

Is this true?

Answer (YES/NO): YES